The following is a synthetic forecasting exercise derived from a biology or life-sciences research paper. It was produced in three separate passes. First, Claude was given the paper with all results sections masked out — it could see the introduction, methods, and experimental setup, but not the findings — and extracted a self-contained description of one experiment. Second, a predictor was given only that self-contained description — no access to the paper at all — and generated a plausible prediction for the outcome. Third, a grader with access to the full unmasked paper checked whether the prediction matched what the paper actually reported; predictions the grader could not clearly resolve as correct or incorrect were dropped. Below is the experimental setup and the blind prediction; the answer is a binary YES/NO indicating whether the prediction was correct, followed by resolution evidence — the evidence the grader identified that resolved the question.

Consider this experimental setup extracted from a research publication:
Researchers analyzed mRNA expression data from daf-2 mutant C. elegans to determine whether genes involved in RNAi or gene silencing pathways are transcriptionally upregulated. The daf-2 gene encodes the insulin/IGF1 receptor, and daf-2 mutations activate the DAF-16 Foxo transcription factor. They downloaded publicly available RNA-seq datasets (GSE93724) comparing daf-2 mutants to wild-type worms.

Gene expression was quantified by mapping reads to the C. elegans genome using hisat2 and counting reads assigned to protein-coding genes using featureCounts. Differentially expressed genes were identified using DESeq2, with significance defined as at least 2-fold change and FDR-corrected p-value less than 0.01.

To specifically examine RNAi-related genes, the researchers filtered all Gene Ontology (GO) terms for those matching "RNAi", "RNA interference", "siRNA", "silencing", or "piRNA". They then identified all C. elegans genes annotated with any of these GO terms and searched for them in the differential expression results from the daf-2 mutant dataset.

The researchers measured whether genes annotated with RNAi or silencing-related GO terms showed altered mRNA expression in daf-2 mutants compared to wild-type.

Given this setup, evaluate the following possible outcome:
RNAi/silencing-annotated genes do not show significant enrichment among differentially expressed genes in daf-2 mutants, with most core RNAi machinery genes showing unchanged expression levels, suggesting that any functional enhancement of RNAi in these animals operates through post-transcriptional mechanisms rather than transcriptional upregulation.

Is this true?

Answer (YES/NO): YES